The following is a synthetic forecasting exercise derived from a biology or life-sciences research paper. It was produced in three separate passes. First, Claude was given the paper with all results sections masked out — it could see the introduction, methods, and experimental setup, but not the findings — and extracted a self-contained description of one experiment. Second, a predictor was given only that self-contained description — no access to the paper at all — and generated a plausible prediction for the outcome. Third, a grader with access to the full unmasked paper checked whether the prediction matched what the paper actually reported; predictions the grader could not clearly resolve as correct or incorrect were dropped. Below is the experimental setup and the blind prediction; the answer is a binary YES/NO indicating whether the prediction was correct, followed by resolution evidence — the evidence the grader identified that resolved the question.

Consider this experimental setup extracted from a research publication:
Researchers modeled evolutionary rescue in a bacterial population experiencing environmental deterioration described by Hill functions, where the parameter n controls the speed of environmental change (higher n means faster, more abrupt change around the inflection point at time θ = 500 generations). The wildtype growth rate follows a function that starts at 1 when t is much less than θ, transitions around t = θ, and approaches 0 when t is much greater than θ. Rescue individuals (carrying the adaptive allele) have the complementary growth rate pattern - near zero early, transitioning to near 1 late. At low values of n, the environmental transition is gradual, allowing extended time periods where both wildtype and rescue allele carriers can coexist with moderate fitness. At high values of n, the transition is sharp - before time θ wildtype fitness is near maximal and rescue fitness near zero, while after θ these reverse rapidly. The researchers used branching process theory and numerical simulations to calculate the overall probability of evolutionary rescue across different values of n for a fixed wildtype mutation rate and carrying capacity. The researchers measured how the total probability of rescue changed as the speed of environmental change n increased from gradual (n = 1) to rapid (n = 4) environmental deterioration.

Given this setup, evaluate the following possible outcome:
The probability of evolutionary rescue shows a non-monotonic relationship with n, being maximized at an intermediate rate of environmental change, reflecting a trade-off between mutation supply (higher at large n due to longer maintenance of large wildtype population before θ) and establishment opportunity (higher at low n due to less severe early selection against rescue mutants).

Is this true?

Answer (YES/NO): NO